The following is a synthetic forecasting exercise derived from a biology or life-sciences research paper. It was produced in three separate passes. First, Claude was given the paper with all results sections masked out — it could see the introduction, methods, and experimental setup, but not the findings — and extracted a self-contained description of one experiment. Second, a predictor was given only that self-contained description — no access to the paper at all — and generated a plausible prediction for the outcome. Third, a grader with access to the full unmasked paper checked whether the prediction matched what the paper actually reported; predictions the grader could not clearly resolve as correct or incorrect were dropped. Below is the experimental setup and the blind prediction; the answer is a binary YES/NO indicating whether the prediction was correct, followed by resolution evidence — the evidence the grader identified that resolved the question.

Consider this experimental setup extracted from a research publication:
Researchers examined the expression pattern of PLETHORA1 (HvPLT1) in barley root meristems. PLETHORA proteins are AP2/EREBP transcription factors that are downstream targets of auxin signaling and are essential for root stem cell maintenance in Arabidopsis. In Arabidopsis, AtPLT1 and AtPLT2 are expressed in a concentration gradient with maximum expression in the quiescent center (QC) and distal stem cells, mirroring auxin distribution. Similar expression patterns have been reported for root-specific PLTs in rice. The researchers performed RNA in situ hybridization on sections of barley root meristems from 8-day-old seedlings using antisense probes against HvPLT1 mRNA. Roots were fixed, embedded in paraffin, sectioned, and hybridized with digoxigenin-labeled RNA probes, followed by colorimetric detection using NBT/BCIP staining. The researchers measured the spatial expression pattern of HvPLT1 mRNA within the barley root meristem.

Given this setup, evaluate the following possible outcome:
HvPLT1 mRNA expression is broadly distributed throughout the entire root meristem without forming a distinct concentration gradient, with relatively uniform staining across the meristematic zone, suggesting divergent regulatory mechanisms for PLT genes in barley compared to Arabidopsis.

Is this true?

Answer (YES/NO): NO